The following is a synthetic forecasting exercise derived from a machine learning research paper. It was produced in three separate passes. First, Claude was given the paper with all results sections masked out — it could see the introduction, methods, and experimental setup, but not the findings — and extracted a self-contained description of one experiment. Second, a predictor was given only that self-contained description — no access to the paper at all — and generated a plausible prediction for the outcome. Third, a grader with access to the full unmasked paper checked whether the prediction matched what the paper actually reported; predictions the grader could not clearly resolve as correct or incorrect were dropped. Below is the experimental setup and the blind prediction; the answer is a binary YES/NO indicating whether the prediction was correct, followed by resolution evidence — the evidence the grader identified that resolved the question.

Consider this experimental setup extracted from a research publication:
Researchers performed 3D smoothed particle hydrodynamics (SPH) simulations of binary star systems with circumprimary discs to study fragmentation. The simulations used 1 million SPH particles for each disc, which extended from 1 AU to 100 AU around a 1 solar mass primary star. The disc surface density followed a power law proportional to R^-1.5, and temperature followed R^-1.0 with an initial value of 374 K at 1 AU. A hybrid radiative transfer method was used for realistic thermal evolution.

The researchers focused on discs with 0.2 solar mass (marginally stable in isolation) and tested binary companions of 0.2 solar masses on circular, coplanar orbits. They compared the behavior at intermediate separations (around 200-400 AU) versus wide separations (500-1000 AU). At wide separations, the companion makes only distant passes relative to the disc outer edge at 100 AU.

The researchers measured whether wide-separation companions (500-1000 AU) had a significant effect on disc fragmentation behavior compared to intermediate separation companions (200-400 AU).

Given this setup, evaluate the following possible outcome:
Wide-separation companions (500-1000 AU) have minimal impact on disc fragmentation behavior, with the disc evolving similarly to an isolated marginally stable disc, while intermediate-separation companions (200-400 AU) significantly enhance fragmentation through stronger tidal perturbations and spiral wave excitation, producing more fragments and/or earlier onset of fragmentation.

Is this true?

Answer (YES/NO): NO